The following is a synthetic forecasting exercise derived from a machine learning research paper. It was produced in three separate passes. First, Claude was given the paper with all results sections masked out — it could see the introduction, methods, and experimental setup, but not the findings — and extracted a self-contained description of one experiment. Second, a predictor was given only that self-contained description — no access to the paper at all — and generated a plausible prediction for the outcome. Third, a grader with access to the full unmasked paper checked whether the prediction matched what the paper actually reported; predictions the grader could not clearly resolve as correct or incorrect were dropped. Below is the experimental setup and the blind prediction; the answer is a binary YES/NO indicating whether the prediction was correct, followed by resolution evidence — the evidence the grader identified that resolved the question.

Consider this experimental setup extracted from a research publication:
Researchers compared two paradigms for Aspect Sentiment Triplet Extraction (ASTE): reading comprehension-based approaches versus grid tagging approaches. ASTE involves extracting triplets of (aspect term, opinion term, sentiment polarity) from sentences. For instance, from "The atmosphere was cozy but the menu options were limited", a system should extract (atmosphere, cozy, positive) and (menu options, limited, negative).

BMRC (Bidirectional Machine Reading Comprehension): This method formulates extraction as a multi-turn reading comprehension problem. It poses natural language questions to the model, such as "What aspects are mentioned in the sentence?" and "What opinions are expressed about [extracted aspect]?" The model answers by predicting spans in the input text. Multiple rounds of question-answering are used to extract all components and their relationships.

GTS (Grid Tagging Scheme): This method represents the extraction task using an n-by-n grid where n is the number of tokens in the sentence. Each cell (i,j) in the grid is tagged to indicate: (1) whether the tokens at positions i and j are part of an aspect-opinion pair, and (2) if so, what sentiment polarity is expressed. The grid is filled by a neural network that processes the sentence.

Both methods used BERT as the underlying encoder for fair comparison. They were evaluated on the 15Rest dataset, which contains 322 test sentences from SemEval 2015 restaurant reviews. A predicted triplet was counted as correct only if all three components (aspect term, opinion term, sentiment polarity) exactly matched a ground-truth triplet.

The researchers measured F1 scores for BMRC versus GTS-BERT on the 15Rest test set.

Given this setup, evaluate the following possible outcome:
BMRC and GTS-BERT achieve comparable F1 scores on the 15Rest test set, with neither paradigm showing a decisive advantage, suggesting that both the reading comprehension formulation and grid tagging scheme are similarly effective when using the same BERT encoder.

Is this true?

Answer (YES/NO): NO